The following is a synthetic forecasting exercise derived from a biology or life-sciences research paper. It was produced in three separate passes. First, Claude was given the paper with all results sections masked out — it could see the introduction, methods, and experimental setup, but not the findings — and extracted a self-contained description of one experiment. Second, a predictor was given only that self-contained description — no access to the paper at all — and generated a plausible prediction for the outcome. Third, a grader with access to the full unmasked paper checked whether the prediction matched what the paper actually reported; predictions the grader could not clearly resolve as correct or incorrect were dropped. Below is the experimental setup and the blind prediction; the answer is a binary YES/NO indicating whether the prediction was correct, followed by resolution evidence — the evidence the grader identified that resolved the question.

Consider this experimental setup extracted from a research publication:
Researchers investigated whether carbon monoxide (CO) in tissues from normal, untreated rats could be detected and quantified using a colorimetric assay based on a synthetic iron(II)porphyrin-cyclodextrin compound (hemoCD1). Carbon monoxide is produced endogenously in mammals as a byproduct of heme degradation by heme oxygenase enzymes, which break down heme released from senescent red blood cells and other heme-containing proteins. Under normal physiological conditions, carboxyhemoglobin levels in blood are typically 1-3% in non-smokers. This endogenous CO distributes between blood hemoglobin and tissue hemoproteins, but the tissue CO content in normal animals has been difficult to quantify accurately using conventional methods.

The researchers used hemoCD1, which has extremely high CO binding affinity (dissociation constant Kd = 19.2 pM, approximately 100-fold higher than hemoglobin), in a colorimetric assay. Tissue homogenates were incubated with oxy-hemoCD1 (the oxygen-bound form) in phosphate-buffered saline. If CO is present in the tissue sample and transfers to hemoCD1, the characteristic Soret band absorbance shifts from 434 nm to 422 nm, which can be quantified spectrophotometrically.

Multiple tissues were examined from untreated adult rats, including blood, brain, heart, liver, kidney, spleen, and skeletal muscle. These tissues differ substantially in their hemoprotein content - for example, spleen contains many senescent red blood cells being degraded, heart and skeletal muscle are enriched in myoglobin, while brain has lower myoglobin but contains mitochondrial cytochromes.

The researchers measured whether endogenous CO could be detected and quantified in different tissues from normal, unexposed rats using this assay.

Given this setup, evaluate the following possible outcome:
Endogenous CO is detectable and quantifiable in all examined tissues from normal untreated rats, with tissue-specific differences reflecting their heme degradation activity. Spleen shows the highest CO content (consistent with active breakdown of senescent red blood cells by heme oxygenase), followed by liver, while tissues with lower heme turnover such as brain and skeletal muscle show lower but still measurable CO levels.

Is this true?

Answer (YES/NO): NO